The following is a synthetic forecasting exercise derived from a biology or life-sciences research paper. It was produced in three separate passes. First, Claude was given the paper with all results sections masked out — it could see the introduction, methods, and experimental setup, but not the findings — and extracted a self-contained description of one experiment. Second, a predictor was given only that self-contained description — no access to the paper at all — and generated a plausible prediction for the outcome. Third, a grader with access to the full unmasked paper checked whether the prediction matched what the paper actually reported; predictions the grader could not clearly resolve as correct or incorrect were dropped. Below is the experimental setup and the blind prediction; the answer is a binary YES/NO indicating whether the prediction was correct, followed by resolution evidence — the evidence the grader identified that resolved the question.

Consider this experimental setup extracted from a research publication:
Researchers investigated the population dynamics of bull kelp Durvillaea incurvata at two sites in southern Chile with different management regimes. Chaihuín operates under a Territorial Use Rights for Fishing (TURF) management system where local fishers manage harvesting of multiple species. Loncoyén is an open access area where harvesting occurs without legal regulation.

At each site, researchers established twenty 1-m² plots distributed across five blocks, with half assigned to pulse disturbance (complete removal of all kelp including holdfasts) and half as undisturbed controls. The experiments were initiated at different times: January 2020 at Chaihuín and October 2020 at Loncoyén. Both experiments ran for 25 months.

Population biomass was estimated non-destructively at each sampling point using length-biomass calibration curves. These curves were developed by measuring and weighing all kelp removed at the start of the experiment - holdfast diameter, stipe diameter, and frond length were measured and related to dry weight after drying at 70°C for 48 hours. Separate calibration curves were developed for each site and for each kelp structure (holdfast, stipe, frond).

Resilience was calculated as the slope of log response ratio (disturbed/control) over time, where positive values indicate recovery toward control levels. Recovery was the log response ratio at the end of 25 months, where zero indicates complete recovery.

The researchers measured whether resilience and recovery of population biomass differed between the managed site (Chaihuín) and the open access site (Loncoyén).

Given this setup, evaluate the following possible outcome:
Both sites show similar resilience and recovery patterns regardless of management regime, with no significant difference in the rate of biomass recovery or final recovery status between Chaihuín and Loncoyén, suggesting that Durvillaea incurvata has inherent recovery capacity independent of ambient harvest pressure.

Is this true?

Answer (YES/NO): YES